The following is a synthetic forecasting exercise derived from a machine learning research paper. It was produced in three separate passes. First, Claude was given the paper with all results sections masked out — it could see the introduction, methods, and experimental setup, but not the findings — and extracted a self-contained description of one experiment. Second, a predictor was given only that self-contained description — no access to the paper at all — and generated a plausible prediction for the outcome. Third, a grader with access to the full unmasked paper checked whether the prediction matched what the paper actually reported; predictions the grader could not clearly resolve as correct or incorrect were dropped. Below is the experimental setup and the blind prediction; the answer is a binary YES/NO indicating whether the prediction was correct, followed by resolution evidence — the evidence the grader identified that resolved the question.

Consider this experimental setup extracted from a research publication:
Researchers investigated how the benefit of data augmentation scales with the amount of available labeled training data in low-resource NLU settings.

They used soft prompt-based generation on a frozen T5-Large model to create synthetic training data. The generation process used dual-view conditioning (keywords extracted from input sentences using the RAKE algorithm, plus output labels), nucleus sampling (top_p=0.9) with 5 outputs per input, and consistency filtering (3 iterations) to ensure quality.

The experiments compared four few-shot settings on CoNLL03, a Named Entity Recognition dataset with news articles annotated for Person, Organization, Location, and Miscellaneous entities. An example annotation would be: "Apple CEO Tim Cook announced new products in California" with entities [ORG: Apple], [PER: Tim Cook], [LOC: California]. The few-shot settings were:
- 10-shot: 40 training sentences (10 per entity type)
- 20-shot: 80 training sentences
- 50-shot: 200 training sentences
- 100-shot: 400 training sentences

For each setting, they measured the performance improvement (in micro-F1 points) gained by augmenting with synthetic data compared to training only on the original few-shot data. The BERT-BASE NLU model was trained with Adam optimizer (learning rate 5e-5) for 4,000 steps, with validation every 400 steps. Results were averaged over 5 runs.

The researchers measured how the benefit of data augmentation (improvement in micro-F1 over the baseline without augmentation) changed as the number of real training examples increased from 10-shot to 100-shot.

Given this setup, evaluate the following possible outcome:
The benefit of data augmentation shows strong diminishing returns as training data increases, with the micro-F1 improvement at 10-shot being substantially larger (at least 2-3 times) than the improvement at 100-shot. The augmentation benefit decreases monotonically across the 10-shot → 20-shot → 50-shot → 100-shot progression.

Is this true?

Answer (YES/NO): YES